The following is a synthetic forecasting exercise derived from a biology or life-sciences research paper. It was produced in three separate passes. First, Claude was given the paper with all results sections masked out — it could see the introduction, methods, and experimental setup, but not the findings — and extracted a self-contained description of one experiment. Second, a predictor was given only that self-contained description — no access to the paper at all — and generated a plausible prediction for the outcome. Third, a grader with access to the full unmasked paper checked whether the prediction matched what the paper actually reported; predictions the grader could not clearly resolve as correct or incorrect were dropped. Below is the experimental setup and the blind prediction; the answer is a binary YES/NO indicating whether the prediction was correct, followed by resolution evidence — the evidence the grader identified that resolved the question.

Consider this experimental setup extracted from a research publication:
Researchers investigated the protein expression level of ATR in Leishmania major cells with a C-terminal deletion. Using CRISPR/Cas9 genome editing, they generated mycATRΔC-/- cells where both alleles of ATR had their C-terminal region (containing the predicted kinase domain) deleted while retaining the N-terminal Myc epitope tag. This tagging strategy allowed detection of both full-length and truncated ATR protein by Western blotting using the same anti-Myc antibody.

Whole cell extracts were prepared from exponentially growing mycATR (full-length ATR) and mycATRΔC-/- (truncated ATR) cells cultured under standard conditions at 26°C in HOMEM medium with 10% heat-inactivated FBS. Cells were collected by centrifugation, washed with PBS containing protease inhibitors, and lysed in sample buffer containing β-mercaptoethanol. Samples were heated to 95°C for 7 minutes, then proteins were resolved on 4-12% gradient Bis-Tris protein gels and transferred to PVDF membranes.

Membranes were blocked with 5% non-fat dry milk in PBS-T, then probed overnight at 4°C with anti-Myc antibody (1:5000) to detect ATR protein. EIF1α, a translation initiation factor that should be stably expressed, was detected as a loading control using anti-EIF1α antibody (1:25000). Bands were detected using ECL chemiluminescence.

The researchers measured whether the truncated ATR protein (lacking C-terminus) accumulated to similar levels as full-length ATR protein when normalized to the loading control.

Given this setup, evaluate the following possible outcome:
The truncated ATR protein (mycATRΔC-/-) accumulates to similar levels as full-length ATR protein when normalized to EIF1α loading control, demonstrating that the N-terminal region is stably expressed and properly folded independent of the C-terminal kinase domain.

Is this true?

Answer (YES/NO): NO